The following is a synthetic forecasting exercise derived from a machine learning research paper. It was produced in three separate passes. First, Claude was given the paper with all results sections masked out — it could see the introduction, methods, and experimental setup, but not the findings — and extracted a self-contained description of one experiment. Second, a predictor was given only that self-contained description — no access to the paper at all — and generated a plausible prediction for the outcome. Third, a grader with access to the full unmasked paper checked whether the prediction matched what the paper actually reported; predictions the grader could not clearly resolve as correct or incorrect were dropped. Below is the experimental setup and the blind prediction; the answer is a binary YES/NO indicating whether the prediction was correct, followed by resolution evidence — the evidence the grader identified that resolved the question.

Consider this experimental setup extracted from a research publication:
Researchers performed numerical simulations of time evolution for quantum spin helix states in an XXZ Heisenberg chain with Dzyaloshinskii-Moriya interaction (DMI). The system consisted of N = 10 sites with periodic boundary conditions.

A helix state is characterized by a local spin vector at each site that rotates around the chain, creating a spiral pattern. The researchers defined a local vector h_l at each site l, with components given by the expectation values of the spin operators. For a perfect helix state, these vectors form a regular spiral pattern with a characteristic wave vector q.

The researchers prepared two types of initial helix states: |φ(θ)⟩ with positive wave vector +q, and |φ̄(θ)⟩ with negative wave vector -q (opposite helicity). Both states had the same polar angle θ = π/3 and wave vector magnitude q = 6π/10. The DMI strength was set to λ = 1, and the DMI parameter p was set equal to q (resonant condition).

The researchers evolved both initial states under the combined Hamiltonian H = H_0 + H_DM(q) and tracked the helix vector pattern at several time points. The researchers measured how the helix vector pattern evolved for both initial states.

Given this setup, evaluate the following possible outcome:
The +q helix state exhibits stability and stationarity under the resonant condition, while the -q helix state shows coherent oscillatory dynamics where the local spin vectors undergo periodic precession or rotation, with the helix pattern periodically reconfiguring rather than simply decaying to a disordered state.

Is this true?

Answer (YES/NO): NO